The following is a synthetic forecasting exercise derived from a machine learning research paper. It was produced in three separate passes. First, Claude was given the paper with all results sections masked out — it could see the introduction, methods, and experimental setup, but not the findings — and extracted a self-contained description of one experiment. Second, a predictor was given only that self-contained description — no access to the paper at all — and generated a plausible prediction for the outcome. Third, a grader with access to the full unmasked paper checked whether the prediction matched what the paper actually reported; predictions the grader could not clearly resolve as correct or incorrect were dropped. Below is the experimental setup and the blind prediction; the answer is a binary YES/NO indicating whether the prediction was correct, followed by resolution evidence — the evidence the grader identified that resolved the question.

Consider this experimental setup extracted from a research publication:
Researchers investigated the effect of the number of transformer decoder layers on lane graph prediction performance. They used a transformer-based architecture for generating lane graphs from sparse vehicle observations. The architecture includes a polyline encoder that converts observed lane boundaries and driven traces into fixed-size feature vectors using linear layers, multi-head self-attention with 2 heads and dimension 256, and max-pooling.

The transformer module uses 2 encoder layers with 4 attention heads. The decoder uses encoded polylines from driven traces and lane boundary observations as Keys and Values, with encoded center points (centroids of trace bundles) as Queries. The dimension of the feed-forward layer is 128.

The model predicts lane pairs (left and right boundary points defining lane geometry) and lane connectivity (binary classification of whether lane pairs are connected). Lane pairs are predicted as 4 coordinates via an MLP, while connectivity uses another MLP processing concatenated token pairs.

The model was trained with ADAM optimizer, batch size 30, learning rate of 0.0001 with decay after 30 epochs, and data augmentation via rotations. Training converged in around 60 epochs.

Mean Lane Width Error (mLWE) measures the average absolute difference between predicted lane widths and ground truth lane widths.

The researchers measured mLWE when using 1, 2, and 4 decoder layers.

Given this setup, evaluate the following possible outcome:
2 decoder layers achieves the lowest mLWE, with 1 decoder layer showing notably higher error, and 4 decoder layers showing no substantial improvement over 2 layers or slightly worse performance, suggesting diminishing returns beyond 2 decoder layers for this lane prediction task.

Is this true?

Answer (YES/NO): NO